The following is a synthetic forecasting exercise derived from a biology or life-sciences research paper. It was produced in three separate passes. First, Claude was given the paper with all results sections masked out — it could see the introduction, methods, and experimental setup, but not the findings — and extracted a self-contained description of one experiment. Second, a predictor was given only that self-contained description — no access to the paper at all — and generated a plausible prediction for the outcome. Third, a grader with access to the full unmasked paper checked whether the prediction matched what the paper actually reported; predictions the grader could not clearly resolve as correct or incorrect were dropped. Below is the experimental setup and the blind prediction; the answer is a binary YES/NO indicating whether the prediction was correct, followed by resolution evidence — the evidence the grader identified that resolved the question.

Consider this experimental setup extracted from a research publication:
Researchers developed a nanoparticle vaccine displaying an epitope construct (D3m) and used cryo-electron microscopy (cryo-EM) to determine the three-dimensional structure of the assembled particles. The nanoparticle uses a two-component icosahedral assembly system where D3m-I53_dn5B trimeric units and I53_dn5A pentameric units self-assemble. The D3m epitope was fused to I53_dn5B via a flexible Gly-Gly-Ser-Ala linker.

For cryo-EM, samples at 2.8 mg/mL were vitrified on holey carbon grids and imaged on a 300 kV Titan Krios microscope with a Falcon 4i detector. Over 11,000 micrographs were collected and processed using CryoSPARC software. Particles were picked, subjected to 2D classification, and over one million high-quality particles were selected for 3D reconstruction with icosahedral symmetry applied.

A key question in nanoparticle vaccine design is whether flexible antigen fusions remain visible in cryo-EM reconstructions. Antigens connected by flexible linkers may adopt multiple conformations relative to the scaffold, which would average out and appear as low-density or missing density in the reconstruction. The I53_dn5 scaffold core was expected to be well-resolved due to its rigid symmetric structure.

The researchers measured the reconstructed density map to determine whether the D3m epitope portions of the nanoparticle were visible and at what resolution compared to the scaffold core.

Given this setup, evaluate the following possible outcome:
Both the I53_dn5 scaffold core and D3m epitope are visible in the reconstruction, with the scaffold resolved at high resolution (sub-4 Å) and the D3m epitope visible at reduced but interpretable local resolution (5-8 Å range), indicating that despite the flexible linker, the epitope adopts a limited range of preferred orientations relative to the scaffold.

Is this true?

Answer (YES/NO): NO